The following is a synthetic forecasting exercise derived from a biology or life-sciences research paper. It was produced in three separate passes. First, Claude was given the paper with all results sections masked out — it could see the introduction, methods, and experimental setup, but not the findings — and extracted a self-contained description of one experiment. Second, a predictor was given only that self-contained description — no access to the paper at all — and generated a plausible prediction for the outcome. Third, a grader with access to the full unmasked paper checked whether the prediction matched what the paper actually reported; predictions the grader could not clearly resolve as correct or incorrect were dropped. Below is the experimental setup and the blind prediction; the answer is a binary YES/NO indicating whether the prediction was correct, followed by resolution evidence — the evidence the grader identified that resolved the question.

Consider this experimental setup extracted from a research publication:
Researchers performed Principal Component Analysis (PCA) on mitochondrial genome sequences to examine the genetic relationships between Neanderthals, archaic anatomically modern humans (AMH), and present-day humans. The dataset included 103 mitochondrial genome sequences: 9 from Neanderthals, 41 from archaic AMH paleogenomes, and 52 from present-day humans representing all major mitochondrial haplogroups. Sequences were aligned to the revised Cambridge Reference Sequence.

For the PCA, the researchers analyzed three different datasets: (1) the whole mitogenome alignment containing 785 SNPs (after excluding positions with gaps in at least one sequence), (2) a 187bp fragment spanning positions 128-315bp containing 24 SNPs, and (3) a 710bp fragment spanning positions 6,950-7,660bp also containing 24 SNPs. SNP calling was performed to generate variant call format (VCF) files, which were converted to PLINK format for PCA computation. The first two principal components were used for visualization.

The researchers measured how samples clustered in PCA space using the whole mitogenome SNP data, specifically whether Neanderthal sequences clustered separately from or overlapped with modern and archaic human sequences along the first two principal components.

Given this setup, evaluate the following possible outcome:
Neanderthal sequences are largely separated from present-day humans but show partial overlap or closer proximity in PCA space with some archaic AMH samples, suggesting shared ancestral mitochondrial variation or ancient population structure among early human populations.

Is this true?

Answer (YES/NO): NO